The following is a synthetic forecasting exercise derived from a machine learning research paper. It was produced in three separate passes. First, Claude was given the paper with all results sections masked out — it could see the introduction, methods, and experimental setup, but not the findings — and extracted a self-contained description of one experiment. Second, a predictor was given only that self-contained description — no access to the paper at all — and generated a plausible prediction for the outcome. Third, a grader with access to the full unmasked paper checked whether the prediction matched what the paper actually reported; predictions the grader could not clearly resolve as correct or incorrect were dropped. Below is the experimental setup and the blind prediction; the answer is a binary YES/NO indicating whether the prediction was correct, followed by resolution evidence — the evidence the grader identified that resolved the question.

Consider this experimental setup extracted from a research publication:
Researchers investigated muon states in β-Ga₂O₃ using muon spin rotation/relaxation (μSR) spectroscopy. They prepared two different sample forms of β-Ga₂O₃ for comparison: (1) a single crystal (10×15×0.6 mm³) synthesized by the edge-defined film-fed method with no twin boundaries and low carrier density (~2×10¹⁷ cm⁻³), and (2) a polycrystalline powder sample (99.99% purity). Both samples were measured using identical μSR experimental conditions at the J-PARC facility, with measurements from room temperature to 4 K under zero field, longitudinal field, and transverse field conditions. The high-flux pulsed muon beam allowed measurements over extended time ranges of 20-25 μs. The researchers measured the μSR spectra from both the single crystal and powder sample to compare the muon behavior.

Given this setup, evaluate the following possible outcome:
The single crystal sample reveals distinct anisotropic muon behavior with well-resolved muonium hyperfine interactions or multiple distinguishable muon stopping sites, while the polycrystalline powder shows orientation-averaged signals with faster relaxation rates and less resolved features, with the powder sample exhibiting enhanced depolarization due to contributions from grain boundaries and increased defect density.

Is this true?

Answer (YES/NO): NO